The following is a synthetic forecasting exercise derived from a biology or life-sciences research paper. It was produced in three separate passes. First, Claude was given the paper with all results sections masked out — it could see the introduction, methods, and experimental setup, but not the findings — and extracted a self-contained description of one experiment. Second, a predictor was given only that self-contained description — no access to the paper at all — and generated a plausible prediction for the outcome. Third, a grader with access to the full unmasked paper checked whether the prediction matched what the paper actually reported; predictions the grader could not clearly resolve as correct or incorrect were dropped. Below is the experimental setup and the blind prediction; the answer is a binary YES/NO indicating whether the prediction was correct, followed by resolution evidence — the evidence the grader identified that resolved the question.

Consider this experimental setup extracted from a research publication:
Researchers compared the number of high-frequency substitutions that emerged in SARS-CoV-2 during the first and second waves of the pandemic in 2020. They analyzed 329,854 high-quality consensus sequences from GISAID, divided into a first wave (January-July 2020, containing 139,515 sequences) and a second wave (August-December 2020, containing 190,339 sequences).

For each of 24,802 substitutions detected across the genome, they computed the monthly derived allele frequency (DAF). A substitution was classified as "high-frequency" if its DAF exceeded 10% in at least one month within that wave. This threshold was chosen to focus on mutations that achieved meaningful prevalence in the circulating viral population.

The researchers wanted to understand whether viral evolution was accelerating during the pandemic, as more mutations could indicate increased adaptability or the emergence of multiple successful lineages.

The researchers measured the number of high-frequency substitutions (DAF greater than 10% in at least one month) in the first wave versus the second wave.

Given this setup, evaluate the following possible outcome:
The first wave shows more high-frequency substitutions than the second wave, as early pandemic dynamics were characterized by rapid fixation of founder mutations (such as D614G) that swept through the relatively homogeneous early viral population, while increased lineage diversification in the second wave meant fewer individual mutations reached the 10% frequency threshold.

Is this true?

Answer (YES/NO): NO